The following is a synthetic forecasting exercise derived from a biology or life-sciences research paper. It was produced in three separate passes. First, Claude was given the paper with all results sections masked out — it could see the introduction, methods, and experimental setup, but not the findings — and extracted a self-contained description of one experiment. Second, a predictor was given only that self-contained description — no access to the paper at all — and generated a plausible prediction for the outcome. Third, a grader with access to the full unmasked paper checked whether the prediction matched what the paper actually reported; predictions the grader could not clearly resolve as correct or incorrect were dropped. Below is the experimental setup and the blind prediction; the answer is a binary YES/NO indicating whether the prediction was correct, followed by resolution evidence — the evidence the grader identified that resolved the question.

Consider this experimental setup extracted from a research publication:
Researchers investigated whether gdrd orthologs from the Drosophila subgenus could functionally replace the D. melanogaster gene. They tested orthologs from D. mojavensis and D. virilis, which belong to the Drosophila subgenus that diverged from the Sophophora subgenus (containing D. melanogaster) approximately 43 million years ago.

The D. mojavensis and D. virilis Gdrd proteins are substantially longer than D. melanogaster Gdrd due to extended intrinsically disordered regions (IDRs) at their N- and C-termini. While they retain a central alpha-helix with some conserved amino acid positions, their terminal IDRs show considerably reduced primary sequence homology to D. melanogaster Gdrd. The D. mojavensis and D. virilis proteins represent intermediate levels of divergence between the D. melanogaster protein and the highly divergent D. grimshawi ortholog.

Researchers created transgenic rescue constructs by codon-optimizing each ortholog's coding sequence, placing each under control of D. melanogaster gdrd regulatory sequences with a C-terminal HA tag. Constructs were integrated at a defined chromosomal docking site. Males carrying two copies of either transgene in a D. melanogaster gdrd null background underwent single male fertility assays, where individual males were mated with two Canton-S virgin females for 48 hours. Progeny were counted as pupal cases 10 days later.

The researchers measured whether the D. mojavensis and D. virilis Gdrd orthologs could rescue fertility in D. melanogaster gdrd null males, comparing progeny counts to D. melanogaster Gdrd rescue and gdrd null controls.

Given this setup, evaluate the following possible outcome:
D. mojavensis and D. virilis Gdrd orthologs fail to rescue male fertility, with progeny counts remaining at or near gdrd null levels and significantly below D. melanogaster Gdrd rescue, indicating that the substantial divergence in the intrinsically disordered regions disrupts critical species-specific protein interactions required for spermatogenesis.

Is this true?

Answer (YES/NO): NO